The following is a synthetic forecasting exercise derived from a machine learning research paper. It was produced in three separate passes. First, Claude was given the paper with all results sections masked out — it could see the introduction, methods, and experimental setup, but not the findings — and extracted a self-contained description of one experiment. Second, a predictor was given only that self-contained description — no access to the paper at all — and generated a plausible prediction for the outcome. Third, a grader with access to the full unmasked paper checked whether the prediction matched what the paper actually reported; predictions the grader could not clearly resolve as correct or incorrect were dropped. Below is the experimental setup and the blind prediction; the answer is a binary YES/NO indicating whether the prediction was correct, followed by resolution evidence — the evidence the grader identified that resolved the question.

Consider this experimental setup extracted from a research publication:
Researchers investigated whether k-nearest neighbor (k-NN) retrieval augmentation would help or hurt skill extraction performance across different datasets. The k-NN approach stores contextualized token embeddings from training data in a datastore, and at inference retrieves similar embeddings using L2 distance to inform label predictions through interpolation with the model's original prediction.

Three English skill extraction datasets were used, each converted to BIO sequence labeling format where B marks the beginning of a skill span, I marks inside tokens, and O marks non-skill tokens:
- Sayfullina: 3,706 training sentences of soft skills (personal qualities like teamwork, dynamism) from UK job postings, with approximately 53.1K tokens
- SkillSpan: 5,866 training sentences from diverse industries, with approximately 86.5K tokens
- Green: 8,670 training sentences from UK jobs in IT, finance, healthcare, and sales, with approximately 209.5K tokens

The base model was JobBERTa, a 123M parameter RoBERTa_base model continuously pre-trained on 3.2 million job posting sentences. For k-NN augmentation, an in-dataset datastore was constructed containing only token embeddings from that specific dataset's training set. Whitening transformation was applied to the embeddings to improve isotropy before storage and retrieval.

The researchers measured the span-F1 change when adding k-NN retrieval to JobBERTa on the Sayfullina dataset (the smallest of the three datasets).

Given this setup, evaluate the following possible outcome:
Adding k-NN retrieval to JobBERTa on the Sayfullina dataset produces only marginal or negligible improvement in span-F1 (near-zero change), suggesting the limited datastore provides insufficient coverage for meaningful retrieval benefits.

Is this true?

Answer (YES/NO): NO